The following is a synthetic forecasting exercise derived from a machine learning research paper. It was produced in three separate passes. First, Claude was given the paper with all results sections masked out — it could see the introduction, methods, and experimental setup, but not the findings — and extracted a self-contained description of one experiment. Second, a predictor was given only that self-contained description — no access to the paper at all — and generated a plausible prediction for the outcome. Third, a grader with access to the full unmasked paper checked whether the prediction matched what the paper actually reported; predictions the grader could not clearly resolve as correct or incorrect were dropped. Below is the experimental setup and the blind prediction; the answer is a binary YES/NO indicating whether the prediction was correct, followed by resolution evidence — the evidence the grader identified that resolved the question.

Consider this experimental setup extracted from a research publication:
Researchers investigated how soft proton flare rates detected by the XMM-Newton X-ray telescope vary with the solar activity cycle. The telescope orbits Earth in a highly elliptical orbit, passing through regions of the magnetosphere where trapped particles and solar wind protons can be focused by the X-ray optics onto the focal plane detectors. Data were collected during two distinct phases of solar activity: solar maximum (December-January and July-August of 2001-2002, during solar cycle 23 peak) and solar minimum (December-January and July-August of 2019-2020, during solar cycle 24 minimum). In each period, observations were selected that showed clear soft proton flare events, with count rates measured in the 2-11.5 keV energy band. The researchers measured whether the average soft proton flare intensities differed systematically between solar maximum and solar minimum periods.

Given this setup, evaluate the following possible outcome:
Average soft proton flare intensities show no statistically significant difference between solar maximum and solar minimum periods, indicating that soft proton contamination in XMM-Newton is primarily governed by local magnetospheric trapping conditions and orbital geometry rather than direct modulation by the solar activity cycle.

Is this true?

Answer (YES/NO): YES